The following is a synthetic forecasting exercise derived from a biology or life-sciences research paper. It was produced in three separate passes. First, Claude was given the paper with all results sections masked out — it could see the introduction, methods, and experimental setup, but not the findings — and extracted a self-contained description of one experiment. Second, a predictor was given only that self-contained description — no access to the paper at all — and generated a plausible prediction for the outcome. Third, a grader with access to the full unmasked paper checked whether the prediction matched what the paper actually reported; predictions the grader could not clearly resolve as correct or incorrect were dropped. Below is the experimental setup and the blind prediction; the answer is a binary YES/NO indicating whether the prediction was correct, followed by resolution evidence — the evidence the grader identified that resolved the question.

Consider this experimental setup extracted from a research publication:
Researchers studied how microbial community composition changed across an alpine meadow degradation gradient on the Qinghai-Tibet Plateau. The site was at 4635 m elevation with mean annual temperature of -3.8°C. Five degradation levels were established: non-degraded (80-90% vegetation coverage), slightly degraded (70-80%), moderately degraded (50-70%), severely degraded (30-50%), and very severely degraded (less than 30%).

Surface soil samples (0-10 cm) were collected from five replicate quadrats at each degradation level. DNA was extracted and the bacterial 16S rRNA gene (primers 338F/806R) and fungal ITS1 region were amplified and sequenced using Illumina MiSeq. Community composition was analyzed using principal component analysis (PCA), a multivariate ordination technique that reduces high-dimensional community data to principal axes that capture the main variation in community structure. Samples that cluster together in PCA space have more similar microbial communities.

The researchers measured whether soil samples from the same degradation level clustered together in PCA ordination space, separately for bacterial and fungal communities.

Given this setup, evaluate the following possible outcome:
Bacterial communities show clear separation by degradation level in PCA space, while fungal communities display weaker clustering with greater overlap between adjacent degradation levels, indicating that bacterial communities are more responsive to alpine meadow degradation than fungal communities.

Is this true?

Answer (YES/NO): NO